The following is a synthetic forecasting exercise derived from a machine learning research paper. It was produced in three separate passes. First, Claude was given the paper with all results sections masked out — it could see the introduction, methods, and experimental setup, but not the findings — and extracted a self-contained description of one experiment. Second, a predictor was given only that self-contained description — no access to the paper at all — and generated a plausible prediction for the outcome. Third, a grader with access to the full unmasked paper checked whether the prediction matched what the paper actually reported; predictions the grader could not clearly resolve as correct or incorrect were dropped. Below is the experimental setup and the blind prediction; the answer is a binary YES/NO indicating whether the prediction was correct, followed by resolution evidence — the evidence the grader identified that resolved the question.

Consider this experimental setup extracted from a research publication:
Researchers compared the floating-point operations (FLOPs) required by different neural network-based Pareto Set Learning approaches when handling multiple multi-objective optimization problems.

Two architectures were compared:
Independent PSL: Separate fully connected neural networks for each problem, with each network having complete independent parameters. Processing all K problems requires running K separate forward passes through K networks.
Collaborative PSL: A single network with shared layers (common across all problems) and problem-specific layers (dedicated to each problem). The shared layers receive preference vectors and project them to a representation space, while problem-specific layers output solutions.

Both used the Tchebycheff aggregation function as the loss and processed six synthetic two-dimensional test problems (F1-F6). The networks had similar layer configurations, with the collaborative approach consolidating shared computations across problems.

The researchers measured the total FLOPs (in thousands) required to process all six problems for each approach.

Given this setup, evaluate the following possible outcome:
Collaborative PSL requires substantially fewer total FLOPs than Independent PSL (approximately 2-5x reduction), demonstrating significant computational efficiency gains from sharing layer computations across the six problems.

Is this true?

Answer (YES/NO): NO